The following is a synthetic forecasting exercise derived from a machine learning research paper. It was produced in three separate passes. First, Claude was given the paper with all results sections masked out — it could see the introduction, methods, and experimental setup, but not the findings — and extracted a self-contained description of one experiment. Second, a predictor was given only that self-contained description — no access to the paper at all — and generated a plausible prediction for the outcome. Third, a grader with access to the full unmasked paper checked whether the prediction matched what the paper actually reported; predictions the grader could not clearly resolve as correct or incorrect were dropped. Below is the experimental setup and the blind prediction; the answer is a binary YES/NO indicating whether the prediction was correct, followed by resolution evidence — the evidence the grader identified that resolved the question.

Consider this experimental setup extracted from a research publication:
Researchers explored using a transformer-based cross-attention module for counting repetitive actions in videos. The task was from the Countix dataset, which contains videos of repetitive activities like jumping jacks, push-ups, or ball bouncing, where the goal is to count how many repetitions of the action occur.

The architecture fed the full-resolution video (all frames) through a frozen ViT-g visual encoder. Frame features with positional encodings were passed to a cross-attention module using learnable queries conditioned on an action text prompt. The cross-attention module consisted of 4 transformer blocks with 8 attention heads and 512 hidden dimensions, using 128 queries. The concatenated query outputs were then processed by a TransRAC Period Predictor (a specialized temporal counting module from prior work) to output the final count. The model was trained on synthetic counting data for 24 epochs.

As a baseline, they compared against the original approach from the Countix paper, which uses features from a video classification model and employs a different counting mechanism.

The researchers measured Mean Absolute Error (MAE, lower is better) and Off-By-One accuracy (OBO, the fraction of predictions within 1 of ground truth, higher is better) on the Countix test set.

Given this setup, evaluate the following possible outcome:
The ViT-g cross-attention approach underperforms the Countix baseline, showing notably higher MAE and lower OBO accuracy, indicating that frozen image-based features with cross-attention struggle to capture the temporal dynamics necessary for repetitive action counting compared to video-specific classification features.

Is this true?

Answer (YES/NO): NO